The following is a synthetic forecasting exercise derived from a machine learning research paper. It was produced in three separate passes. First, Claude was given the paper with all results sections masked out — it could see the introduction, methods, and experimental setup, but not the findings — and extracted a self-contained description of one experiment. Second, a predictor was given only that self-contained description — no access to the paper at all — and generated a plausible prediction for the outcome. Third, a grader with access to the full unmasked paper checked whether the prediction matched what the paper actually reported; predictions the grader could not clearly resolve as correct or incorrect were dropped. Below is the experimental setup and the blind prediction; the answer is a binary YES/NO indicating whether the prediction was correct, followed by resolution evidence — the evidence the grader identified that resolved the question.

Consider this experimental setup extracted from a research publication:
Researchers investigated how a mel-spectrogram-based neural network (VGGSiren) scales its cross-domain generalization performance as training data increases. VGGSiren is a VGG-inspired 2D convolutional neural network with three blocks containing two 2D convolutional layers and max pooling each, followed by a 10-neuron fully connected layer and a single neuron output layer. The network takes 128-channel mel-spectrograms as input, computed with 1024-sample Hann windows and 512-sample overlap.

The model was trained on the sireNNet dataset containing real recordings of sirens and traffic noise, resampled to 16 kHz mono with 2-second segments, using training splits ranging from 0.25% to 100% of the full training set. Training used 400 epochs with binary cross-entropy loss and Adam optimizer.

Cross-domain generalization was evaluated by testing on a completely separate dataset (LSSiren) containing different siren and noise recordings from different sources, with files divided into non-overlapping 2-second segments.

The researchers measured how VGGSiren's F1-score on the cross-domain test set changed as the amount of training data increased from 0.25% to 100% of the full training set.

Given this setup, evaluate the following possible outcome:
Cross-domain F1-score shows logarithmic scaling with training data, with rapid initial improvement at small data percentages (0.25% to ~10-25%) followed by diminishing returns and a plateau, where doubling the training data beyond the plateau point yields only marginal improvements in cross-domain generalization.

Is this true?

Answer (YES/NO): NO